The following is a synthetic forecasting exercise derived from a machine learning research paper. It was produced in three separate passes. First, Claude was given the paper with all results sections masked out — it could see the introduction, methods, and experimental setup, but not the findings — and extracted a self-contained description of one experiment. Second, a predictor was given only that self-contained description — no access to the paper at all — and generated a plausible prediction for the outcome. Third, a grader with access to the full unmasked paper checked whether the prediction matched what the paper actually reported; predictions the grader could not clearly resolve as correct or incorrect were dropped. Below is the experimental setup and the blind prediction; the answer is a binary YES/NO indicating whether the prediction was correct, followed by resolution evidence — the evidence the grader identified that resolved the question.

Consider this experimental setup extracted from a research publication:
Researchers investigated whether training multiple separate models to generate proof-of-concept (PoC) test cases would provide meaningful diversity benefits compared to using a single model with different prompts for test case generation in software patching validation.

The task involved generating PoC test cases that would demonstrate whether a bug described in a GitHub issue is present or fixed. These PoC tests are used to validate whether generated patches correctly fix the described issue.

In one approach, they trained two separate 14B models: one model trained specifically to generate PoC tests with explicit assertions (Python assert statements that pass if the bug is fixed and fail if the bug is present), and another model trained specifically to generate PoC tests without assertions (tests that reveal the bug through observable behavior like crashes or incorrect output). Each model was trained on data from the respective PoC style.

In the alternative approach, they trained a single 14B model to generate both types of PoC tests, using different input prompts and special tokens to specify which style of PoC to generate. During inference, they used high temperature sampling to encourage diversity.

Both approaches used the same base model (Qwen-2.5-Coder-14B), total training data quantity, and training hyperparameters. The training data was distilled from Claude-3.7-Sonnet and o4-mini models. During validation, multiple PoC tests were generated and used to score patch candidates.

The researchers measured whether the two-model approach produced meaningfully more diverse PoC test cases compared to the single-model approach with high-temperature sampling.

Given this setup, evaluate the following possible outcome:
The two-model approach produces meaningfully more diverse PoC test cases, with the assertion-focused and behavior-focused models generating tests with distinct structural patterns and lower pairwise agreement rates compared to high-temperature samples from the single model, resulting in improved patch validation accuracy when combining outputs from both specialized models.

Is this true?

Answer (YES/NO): NO